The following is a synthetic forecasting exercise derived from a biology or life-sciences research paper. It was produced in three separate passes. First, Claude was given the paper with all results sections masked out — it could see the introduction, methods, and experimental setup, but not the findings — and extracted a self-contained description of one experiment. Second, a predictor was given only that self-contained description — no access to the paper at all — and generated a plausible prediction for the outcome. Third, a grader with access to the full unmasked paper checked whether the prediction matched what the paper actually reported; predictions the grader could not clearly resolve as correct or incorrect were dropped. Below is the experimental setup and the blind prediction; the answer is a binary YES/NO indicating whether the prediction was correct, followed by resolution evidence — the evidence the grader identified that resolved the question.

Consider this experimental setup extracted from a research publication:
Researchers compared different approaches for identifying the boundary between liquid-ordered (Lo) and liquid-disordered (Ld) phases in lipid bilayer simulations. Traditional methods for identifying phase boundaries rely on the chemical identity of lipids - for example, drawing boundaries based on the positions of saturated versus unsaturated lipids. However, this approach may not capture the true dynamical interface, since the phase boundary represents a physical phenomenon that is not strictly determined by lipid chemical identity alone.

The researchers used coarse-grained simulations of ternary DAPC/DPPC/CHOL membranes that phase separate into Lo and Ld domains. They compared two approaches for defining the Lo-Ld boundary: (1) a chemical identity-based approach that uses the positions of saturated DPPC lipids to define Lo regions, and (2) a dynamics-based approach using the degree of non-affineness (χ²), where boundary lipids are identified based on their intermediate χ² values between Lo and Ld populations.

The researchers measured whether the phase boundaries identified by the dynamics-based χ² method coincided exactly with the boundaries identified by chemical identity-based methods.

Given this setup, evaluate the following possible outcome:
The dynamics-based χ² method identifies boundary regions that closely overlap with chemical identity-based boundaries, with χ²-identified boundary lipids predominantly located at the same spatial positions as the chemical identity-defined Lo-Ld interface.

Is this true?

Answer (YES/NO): NO